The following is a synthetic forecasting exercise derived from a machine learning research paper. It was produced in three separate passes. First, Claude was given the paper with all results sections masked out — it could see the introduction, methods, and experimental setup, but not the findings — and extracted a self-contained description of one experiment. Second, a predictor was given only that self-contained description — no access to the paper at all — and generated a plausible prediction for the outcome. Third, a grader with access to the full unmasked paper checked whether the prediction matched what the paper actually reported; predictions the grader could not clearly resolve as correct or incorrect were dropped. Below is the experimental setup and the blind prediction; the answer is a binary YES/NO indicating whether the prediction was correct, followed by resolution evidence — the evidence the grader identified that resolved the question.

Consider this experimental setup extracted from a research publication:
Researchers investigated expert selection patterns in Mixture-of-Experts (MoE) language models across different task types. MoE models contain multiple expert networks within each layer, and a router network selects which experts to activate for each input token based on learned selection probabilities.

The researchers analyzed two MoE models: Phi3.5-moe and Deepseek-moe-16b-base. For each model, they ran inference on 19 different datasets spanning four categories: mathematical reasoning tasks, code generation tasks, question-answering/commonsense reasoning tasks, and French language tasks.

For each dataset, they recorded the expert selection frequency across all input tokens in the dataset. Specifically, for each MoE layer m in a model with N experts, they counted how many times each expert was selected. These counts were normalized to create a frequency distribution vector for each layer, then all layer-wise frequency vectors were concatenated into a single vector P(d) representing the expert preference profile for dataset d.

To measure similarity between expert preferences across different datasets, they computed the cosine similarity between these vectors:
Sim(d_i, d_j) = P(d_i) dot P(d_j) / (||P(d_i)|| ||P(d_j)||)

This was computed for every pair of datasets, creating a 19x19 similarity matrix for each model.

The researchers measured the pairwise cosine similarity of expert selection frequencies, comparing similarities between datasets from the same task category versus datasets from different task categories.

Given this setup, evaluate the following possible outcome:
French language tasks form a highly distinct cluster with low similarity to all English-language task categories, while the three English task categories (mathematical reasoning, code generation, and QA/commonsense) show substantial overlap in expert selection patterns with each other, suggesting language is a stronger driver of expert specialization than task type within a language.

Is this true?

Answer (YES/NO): NO